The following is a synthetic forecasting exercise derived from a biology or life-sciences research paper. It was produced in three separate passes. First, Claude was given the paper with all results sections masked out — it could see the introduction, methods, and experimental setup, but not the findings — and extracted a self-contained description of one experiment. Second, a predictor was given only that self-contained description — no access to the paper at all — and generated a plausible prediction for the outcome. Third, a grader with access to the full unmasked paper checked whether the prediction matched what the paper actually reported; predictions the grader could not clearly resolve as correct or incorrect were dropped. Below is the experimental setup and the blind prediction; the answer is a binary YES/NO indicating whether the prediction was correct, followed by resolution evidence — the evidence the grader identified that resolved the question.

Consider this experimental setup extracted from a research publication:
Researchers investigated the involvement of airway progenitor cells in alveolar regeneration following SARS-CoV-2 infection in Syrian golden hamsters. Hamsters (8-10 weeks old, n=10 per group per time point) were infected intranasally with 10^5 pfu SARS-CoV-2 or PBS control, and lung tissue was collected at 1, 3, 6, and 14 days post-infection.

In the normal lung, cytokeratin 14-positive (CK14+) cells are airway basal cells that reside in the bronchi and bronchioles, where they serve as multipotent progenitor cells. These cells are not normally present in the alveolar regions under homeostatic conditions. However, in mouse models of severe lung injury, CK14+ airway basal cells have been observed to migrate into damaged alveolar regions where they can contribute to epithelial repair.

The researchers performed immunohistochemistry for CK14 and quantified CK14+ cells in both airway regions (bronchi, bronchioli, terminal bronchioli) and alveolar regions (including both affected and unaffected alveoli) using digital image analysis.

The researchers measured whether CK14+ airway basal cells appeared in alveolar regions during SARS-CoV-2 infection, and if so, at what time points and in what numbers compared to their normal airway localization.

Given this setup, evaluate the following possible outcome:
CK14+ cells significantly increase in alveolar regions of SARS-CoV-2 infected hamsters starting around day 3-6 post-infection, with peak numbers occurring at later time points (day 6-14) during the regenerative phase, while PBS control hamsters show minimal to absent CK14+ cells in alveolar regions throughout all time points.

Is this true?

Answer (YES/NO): YES